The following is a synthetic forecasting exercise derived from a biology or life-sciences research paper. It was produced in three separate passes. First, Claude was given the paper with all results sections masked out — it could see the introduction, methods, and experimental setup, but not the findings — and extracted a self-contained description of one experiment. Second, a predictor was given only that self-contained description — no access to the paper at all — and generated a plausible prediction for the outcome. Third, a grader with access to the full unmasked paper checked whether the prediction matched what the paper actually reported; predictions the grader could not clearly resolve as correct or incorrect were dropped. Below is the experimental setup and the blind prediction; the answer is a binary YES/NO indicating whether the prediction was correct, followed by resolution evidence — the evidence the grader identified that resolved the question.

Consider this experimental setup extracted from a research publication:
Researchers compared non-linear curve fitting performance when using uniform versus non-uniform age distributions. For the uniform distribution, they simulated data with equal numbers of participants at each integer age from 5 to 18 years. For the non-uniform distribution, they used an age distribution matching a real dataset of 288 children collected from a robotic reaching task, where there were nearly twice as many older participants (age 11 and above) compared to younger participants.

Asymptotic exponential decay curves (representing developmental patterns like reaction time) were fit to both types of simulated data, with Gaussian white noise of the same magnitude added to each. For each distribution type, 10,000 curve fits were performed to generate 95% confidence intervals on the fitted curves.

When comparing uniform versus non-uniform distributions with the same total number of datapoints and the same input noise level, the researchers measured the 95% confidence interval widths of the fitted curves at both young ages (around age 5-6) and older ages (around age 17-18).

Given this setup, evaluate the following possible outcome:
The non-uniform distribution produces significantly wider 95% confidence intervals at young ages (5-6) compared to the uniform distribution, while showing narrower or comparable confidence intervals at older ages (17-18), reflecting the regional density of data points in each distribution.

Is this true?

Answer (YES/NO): YES